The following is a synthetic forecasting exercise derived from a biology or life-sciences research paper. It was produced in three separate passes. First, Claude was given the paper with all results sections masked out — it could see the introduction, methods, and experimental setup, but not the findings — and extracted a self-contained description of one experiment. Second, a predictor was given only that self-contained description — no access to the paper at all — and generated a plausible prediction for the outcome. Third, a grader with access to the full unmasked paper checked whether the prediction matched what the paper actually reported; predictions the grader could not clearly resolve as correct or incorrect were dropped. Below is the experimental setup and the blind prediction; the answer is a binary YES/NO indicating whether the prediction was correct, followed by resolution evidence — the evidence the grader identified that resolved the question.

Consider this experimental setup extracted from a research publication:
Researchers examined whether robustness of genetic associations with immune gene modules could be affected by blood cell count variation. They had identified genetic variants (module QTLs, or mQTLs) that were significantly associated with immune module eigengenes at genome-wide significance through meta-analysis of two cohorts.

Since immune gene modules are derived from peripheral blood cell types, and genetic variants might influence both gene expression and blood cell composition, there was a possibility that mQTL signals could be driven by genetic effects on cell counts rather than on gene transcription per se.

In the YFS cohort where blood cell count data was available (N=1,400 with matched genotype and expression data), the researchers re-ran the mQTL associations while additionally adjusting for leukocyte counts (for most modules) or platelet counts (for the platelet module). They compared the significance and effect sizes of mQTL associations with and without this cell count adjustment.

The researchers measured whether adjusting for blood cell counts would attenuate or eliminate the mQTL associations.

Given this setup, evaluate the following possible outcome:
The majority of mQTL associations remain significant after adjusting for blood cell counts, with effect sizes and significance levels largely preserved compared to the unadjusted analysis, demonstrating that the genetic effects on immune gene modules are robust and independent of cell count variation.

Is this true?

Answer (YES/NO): YES